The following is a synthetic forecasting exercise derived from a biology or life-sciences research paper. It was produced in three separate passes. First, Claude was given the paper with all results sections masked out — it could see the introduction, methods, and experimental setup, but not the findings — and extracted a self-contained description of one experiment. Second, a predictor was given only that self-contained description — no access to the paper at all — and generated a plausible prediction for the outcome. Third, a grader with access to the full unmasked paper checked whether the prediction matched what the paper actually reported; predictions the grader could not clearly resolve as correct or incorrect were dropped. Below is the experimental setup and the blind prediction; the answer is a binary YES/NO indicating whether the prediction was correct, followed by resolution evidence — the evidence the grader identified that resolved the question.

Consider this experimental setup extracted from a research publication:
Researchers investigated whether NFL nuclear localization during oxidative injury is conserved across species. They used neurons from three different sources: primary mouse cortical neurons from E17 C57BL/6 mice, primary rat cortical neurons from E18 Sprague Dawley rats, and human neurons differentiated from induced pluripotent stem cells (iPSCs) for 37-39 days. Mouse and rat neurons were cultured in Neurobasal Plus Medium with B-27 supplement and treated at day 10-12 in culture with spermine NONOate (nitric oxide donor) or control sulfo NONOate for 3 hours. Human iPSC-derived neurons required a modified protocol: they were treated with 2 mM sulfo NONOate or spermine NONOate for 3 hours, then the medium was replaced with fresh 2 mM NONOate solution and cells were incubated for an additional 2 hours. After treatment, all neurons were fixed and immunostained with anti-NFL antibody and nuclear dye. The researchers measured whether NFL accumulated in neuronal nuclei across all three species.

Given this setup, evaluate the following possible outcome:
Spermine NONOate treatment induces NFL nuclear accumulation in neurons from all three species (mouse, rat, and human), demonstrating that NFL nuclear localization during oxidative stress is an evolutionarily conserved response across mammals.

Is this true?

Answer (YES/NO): YES